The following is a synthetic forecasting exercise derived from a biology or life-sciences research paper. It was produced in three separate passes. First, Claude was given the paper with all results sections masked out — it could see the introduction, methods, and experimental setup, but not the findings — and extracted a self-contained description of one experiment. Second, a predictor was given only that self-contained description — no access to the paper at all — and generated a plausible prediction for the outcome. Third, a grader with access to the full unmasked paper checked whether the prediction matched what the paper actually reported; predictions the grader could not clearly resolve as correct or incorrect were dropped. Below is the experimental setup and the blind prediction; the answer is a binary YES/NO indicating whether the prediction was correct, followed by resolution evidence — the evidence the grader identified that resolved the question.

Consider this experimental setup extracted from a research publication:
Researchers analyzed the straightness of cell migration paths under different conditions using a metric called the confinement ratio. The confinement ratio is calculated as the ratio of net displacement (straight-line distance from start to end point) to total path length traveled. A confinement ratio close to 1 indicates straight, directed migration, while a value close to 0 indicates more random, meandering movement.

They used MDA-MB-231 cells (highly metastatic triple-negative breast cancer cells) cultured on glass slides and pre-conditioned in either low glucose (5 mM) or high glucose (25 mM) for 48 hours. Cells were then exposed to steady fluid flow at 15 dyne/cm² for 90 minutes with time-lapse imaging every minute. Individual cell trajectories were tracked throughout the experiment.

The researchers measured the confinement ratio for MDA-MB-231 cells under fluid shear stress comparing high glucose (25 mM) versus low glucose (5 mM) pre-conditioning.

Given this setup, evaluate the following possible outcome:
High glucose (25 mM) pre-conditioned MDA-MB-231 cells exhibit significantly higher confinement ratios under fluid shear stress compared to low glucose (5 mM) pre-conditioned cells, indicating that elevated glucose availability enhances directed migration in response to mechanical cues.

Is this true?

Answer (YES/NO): YES